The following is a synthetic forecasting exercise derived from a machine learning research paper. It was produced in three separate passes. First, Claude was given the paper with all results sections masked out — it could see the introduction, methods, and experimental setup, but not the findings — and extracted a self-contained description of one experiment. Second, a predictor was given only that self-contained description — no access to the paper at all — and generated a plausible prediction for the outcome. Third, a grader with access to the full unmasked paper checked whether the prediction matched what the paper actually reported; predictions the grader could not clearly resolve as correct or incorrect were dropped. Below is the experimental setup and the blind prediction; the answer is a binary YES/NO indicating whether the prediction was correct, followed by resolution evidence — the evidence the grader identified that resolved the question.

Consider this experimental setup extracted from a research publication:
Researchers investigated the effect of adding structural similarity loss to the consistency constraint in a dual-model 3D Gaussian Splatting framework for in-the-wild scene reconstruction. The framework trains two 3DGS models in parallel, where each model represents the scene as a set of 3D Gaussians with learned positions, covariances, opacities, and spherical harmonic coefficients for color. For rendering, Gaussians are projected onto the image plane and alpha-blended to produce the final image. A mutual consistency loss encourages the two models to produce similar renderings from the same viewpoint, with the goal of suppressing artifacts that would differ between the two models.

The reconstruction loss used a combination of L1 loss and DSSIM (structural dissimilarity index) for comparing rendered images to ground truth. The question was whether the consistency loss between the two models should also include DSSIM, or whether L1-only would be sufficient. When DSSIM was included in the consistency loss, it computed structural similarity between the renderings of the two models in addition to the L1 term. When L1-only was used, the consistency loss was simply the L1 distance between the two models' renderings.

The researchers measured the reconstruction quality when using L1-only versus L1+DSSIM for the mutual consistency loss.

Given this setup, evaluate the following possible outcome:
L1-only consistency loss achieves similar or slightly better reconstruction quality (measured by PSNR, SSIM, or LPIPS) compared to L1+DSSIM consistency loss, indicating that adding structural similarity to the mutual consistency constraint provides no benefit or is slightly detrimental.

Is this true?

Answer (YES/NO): YES